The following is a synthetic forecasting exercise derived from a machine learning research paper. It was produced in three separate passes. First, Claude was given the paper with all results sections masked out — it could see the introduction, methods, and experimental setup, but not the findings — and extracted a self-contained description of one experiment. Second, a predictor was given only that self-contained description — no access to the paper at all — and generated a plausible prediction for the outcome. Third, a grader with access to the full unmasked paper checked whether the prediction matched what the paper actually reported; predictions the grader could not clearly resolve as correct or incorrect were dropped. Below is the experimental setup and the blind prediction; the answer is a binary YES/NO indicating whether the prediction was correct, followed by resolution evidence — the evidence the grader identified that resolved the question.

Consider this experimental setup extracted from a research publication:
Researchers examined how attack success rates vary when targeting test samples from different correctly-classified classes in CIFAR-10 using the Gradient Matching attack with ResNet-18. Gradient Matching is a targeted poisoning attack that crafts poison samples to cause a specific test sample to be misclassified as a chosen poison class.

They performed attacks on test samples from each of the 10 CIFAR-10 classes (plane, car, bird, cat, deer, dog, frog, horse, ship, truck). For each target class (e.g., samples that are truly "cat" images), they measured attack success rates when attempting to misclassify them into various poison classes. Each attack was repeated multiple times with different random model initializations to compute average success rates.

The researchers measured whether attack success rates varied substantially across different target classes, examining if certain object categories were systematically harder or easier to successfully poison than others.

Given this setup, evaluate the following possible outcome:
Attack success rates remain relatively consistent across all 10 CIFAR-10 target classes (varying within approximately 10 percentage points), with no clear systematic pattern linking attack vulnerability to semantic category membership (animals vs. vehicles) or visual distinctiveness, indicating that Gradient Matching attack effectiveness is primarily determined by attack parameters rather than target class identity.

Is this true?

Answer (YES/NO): NO